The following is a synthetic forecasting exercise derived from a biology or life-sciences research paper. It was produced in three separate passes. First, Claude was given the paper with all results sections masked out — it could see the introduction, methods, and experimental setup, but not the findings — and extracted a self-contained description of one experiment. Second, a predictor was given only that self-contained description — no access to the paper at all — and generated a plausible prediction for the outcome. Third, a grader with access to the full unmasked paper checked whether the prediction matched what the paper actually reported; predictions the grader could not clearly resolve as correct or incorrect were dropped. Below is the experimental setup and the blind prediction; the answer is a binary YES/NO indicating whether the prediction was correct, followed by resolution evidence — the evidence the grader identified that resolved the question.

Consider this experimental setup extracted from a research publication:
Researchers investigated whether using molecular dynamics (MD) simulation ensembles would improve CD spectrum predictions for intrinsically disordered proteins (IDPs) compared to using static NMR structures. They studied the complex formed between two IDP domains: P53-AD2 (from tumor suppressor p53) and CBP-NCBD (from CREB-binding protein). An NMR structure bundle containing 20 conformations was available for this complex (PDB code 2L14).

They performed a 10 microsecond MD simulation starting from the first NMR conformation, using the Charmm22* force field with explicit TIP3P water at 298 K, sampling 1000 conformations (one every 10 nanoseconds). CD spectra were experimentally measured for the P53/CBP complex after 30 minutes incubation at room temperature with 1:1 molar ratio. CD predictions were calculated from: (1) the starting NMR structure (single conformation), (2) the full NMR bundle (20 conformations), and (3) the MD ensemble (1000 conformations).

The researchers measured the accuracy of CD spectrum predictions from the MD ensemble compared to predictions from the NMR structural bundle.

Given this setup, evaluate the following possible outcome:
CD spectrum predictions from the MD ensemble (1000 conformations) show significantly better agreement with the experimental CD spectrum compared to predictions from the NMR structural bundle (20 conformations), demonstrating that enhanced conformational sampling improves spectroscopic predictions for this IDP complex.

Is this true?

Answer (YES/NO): YES